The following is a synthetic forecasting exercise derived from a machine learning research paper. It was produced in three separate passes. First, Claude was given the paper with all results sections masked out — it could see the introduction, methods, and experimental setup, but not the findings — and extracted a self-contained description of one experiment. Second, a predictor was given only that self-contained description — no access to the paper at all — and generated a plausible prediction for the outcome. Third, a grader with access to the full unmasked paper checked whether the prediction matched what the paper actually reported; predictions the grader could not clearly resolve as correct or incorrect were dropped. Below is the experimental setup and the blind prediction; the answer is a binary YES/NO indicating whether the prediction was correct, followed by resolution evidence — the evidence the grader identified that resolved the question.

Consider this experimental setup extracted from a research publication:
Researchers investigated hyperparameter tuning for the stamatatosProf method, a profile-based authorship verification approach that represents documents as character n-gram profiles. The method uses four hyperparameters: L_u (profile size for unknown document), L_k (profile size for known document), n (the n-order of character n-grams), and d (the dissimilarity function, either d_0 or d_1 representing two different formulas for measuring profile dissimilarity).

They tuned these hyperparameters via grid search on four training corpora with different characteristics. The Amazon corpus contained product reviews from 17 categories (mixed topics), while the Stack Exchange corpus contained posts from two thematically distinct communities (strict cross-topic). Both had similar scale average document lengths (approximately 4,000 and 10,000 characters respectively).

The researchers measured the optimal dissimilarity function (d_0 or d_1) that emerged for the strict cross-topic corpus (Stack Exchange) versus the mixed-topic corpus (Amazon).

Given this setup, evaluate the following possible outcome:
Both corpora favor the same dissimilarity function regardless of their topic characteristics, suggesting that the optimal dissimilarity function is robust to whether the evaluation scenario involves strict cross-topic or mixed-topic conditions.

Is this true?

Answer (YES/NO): YES